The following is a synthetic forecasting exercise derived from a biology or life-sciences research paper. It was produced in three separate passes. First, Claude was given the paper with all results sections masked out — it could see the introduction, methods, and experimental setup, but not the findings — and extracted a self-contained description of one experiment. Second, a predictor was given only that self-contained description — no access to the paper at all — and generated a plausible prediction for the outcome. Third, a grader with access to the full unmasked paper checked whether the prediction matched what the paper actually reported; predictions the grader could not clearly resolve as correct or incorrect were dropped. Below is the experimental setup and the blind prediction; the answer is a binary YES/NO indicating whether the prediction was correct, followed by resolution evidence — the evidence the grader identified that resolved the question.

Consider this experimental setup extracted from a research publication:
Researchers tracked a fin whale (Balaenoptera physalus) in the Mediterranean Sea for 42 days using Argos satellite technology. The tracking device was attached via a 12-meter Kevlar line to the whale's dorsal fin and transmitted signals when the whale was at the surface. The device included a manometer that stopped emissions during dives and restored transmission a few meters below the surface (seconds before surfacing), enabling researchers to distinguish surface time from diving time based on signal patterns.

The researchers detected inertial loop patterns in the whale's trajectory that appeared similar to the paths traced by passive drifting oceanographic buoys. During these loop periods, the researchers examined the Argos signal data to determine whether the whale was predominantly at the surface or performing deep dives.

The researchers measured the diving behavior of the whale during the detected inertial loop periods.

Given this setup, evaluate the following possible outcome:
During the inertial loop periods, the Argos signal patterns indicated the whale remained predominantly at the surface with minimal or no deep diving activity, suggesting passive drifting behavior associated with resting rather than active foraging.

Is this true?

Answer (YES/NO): YES